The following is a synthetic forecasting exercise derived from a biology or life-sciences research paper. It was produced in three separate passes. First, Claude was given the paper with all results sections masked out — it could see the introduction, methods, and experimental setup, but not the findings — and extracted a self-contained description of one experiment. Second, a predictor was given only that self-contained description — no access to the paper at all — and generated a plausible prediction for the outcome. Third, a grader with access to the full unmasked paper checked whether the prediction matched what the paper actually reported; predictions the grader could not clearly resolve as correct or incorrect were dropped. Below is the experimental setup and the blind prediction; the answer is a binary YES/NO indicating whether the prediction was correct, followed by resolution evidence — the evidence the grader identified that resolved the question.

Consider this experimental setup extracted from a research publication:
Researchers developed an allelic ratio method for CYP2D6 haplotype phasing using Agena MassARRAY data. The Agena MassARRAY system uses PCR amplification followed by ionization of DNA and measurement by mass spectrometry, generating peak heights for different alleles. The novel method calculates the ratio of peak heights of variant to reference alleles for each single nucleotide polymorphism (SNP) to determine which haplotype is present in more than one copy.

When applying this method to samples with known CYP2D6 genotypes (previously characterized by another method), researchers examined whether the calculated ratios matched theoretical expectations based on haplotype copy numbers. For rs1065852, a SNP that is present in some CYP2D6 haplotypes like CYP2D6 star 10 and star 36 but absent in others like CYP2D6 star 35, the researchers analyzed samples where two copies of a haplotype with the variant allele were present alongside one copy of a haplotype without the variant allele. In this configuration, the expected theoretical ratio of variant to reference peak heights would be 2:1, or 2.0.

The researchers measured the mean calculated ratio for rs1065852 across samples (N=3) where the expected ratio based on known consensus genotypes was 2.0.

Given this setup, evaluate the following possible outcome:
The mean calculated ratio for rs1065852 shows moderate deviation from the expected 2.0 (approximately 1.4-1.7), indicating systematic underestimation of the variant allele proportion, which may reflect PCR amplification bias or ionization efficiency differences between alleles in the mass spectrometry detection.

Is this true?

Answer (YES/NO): NO